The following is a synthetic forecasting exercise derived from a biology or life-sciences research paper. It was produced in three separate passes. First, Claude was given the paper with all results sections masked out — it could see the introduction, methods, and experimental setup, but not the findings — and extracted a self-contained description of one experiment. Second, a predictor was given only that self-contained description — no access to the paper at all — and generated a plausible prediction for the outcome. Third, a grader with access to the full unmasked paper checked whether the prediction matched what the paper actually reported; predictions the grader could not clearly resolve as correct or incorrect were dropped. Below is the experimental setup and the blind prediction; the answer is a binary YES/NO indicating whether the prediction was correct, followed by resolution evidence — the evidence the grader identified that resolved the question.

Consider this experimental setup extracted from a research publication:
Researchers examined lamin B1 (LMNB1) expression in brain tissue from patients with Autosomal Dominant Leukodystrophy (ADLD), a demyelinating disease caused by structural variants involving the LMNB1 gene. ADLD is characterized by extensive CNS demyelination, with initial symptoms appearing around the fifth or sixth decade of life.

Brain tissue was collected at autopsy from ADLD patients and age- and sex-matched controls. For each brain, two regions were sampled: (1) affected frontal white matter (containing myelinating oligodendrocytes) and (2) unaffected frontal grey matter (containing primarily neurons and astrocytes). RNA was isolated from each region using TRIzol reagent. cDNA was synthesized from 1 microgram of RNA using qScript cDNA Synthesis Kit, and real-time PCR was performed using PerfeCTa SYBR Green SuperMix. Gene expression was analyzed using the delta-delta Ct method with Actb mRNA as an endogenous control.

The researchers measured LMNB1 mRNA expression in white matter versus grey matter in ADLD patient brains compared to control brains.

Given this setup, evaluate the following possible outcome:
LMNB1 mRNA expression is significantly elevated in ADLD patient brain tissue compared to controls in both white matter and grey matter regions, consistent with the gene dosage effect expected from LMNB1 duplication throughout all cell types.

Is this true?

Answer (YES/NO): NO